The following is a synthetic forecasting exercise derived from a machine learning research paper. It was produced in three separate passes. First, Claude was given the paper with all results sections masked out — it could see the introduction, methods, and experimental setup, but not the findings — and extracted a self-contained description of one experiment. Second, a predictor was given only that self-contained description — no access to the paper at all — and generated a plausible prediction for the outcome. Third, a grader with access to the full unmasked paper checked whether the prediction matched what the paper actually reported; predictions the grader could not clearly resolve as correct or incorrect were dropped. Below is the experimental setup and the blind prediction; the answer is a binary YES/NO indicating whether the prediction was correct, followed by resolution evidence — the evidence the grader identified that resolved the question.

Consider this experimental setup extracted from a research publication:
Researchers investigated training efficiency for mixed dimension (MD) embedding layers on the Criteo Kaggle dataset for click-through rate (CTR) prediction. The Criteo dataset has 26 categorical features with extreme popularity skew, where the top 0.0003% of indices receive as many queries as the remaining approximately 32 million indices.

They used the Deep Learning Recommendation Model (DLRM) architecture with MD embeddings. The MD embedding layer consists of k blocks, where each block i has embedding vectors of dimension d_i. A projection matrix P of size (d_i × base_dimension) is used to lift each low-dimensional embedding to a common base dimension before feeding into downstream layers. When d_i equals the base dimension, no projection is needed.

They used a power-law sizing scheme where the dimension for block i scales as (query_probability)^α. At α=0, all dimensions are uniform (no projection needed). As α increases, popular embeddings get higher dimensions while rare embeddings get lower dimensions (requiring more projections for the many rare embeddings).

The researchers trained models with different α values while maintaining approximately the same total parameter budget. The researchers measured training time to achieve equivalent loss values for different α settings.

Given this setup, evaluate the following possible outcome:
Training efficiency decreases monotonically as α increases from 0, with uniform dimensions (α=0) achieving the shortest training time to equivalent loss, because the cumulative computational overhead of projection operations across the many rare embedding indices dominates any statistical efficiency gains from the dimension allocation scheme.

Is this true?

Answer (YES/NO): NO